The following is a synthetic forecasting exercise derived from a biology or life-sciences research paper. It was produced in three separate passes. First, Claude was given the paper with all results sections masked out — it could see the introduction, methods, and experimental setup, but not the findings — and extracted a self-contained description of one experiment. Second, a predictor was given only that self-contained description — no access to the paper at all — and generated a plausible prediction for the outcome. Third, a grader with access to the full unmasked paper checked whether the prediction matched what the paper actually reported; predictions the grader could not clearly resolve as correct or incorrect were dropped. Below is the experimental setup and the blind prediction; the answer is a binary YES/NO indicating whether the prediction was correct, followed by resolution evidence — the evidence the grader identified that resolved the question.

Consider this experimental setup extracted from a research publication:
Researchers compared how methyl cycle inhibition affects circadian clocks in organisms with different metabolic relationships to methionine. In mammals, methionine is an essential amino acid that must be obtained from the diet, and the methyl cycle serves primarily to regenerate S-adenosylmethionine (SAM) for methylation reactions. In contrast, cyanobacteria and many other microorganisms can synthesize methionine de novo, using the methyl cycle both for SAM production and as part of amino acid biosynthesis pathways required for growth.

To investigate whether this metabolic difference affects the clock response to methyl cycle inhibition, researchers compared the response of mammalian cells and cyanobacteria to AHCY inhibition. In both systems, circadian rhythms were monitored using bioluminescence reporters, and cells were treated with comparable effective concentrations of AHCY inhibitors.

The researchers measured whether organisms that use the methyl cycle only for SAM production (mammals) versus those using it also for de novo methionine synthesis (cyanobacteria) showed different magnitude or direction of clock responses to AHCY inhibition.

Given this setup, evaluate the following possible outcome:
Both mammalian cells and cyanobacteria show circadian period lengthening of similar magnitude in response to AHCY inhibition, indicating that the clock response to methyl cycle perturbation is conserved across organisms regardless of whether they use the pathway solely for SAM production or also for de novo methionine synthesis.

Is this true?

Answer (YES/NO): NO